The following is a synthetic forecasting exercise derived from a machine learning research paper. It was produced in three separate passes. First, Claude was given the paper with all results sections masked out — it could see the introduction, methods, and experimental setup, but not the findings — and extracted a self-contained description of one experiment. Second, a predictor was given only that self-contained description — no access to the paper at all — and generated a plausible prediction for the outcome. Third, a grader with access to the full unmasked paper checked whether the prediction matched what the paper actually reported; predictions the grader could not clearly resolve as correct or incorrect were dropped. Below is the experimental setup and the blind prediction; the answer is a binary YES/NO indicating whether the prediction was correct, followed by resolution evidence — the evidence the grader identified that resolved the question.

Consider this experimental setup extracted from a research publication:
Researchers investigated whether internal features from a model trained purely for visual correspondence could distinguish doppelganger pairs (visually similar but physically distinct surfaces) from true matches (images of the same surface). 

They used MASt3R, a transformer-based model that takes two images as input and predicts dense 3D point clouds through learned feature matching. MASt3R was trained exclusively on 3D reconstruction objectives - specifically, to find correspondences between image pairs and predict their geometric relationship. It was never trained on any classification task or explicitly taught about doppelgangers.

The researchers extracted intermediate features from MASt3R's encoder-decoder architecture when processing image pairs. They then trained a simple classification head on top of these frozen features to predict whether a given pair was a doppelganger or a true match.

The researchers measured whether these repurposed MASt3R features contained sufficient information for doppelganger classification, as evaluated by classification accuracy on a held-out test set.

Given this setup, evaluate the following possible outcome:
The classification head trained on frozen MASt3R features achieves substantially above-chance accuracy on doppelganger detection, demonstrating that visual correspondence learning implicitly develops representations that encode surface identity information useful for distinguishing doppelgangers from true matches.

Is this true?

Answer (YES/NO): YES